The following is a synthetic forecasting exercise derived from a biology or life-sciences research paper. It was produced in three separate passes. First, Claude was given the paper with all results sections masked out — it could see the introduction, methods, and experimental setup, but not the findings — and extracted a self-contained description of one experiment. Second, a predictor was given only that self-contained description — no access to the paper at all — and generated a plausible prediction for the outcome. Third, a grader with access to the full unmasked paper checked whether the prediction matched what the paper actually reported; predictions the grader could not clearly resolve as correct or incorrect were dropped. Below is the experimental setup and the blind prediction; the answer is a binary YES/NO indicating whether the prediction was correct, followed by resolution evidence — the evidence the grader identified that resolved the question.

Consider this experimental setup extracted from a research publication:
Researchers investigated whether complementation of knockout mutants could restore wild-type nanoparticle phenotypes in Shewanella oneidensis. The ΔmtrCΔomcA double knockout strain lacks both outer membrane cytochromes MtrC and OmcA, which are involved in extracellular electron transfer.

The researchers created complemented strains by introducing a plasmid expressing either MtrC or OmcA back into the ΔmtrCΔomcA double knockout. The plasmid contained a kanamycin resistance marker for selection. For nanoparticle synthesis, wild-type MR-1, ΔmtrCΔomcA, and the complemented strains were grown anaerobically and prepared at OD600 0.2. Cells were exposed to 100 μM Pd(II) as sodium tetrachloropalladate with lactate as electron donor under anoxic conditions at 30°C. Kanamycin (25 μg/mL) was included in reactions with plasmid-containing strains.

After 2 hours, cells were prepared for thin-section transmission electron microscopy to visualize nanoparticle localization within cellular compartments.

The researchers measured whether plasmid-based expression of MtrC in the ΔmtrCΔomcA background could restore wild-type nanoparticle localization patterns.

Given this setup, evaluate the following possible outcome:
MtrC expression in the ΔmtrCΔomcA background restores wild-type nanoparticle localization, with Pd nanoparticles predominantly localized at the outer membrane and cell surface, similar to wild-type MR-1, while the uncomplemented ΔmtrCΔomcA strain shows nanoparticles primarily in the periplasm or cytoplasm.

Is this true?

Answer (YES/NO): YES